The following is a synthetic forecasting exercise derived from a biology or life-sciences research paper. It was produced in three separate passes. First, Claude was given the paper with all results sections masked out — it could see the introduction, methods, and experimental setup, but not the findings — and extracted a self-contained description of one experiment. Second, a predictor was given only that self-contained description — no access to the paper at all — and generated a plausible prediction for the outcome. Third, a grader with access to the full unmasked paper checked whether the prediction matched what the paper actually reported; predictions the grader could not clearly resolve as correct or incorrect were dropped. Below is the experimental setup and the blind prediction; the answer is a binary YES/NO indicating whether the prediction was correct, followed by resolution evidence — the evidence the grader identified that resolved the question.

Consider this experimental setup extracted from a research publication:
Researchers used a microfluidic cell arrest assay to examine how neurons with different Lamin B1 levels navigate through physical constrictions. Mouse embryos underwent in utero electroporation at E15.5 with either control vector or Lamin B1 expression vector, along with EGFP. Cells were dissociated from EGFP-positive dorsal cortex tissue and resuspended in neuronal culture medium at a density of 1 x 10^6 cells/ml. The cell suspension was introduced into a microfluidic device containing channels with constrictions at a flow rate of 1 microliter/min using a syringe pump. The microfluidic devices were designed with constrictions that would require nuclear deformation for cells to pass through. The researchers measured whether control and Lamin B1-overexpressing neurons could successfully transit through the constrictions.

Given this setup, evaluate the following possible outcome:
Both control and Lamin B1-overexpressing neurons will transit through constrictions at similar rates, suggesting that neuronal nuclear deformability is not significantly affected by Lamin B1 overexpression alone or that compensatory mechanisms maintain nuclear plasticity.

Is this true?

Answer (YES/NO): NO